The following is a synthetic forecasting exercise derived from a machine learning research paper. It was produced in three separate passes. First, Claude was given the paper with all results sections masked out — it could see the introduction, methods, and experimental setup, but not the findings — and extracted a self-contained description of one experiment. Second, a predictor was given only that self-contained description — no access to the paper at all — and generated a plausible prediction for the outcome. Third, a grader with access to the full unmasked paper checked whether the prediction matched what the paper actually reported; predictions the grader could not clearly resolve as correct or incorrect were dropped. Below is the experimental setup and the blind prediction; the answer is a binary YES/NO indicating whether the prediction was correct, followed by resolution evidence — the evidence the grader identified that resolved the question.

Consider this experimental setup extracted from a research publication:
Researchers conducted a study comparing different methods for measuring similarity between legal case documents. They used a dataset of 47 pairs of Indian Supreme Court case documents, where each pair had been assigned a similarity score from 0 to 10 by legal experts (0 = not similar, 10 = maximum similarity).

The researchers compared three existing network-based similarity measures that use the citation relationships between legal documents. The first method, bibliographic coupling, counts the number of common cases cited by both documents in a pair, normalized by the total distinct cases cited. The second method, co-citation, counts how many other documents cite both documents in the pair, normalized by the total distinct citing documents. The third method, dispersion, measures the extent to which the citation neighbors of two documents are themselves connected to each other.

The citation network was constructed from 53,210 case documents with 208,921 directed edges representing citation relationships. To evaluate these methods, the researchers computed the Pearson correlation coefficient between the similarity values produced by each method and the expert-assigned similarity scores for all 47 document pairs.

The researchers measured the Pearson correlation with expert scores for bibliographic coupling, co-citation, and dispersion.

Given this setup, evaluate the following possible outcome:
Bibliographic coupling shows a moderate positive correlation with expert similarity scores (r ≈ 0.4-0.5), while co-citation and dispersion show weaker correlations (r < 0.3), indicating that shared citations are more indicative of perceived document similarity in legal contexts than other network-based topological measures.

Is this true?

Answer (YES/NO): YES